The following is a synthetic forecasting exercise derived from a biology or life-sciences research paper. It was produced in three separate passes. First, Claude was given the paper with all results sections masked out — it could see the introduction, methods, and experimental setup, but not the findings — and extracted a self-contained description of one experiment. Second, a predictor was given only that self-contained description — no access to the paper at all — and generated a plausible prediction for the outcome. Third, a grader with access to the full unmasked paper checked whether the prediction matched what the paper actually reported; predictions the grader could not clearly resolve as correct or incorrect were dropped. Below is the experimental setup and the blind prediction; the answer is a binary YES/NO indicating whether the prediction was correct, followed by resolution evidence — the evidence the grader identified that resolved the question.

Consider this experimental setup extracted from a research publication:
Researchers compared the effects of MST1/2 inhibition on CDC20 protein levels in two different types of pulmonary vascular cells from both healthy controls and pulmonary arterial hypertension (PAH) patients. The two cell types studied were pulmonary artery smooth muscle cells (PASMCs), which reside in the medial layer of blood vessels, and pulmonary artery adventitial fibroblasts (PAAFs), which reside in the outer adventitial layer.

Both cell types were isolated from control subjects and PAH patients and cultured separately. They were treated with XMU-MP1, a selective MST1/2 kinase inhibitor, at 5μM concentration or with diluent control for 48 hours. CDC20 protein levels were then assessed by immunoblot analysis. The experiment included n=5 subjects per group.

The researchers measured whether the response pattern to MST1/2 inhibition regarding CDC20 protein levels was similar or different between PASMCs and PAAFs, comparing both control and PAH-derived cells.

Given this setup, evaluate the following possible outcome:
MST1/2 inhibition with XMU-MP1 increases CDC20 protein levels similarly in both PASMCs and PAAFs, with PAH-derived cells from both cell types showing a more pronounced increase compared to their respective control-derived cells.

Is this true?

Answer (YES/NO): NO